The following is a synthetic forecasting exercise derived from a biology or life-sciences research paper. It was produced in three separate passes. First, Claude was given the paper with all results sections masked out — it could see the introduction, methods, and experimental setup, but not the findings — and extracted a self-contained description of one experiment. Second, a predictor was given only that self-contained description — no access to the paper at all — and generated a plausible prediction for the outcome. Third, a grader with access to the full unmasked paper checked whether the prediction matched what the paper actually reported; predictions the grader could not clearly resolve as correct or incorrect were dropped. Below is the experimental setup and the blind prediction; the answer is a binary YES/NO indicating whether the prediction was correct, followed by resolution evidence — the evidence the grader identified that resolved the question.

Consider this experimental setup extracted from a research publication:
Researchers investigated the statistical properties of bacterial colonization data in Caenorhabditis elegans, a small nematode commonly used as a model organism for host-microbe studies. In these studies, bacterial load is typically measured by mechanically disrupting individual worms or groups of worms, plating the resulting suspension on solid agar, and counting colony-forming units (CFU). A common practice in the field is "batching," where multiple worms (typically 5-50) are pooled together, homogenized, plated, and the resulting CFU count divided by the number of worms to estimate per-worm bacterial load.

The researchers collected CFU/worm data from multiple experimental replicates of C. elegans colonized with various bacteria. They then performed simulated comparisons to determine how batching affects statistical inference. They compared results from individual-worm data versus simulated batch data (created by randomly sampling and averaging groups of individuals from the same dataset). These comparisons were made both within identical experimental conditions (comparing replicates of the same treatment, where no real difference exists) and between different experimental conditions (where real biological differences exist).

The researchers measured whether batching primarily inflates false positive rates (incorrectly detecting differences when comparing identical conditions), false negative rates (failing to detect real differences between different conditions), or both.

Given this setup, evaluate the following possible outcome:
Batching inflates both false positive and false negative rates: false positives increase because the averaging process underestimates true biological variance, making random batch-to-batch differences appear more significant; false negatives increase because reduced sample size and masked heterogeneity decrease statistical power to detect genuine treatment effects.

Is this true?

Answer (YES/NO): NO